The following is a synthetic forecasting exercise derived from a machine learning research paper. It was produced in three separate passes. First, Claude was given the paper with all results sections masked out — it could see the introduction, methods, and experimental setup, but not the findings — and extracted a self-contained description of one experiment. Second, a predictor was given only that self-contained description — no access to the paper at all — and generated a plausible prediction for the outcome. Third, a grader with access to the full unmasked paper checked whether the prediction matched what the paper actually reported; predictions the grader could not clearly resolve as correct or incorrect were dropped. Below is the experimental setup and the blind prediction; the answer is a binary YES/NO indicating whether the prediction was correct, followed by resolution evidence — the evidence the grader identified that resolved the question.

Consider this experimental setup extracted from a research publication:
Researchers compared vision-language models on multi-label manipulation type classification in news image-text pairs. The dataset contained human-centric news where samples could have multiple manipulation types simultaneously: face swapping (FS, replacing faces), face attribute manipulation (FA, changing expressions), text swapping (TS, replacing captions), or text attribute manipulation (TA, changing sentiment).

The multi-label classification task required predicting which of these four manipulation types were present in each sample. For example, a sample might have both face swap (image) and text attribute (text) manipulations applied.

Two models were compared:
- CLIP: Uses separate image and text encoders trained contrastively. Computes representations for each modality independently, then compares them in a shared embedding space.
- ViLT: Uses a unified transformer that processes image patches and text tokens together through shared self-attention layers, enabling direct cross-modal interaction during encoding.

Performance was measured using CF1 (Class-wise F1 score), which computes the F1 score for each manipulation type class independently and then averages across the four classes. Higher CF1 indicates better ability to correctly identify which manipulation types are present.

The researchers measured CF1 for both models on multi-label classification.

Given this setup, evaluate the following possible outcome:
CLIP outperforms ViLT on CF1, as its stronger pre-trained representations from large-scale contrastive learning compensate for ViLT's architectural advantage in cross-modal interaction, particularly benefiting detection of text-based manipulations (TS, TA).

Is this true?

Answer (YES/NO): NO